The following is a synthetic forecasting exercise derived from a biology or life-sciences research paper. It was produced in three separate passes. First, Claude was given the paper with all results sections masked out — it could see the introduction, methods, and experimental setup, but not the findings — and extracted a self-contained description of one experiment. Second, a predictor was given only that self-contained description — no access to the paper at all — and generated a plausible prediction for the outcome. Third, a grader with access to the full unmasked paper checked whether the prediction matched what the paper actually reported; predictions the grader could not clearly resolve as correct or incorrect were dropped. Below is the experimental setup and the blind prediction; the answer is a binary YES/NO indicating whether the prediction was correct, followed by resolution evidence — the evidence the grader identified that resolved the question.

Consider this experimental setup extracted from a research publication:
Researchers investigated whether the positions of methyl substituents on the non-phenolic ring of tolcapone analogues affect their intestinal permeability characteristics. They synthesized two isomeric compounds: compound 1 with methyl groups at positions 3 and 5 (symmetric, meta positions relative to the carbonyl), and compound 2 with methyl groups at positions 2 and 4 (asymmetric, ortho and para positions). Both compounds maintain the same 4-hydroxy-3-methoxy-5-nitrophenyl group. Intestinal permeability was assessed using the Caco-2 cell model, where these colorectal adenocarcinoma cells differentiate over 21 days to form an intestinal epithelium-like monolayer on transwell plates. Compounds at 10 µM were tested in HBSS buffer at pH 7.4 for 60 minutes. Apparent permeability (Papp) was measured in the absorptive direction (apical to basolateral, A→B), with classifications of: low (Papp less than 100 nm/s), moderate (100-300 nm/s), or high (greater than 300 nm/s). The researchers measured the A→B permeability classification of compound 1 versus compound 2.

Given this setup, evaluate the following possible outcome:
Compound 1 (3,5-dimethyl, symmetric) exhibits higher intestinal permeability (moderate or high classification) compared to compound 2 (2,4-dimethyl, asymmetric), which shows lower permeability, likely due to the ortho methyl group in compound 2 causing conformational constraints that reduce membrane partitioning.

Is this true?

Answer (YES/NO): NO